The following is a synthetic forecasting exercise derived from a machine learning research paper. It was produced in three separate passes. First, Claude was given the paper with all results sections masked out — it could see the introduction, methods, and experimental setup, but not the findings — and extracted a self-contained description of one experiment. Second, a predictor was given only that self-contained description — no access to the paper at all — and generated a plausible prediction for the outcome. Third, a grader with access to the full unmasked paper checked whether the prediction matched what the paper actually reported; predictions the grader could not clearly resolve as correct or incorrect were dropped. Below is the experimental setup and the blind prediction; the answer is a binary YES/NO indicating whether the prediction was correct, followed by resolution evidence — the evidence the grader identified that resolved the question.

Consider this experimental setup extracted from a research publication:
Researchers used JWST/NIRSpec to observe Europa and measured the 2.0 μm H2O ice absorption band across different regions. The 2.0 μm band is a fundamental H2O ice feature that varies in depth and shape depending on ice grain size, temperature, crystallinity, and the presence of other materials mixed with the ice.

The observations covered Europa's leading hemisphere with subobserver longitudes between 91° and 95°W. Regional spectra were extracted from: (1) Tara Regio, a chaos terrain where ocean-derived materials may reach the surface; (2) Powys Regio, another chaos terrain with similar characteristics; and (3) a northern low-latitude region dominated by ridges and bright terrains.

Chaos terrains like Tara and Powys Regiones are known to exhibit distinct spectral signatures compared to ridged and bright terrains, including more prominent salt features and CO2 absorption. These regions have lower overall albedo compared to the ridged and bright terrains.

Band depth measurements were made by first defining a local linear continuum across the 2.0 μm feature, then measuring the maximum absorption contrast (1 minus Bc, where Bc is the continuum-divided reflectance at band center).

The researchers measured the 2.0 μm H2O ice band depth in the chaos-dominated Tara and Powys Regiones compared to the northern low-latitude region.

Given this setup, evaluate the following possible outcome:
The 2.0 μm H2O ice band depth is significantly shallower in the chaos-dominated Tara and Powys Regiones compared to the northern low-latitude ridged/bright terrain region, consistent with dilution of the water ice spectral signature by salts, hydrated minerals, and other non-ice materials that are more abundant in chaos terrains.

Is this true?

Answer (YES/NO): YES